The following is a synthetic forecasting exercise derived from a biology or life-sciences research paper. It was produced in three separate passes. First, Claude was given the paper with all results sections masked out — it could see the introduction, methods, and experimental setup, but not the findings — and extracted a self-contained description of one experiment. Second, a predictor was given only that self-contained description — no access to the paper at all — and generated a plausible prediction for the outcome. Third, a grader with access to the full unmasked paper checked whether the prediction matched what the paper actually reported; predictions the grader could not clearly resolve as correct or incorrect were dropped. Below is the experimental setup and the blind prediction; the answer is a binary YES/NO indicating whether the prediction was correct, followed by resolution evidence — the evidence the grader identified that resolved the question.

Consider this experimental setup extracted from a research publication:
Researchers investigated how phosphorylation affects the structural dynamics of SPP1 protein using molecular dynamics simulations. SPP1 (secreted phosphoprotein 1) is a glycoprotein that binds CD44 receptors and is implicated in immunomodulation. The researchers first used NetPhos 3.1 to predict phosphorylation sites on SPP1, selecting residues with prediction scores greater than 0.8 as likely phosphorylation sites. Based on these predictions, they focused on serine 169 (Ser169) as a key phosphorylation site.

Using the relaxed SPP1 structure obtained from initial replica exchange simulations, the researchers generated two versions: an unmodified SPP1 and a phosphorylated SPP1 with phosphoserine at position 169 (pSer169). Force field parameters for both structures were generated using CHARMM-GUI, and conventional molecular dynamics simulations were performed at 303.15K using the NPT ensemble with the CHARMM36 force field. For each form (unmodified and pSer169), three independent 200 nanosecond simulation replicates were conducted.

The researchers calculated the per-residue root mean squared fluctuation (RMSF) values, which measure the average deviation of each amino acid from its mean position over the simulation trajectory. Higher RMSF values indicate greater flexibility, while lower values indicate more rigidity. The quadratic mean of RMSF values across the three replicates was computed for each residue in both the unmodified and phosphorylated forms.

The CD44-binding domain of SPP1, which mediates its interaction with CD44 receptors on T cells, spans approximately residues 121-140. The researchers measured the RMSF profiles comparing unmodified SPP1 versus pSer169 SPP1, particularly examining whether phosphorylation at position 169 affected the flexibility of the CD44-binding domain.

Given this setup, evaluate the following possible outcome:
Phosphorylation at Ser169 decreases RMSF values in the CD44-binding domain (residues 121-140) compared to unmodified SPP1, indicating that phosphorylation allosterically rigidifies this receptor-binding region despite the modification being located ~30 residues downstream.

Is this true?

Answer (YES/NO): YES